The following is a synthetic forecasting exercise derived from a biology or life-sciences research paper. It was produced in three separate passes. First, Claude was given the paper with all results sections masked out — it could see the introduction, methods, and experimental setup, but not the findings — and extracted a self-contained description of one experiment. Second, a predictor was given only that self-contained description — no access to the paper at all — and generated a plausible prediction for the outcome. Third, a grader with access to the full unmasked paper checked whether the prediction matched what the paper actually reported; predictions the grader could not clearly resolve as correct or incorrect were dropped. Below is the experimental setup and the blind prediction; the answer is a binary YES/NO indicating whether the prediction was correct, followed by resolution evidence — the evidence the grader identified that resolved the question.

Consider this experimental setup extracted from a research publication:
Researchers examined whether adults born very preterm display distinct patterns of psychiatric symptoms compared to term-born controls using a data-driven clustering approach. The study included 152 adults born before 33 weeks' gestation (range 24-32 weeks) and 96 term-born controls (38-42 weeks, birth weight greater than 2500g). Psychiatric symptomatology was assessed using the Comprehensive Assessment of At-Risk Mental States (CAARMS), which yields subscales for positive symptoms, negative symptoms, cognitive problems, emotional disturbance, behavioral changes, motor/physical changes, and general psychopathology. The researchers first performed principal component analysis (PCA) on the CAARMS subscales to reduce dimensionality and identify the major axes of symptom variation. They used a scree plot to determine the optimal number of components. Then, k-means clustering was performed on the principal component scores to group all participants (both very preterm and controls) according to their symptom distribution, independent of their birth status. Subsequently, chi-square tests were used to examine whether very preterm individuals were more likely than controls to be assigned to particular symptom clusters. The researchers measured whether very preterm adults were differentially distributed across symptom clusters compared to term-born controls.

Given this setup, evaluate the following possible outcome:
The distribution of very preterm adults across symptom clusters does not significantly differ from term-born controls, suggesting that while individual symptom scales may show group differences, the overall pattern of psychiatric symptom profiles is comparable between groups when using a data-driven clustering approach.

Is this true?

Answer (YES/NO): NO